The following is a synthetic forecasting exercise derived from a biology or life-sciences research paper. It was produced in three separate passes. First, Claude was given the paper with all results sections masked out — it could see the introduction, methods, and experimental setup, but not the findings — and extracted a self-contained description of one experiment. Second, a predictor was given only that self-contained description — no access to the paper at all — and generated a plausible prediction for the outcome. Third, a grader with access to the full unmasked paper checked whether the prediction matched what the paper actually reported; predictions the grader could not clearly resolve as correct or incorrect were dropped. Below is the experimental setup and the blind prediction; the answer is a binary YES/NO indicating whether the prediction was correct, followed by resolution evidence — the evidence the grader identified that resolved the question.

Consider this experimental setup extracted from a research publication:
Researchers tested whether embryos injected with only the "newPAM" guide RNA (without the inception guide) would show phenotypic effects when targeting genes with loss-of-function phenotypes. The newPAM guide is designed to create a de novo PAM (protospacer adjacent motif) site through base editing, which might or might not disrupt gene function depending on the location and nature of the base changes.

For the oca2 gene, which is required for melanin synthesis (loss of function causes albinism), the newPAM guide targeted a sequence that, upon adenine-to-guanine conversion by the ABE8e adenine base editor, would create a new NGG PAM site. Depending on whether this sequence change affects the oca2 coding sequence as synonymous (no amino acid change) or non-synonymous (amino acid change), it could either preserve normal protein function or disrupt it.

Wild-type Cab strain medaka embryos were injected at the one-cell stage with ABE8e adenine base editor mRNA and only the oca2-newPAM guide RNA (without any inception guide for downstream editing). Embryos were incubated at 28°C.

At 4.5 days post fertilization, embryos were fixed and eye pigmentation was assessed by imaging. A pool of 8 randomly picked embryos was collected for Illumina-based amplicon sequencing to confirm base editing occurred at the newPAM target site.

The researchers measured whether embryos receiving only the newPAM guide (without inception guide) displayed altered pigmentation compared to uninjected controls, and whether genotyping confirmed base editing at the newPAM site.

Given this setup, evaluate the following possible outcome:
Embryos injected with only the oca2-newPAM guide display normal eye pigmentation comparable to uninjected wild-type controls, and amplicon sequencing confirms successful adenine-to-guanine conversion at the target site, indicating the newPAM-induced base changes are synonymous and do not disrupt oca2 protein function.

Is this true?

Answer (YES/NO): YES